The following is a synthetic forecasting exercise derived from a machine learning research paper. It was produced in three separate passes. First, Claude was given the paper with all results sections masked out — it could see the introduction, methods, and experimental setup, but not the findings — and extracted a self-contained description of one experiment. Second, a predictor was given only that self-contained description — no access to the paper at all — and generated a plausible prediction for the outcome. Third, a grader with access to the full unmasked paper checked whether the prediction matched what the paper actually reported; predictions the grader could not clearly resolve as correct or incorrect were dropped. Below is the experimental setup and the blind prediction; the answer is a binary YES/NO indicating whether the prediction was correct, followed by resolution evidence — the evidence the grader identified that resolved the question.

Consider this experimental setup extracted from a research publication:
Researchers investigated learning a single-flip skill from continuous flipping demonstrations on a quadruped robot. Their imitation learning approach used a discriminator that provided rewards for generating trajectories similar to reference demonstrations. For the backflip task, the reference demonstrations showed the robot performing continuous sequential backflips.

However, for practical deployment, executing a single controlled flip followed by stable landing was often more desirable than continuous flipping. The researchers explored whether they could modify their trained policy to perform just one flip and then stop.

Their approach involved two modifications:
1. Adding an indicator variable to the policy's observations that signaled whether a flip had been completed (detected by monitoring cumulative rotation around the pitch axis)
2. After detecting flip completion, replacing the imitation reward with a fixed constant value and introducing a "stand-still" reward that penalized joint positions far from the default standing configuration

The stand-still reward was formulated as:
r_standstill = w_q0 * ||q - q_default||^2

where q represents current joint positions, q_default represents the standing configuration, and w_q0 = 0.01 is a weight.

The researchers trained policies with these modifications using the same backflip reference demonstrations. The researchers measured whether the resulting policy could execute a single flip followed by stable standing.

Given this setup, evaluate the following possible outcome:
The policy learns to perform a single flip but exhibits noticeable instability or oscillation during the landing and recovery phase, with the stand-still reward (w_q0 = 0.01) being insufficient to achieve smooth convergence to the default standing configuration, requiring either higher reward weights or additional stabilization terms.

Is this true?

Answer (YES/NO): NO